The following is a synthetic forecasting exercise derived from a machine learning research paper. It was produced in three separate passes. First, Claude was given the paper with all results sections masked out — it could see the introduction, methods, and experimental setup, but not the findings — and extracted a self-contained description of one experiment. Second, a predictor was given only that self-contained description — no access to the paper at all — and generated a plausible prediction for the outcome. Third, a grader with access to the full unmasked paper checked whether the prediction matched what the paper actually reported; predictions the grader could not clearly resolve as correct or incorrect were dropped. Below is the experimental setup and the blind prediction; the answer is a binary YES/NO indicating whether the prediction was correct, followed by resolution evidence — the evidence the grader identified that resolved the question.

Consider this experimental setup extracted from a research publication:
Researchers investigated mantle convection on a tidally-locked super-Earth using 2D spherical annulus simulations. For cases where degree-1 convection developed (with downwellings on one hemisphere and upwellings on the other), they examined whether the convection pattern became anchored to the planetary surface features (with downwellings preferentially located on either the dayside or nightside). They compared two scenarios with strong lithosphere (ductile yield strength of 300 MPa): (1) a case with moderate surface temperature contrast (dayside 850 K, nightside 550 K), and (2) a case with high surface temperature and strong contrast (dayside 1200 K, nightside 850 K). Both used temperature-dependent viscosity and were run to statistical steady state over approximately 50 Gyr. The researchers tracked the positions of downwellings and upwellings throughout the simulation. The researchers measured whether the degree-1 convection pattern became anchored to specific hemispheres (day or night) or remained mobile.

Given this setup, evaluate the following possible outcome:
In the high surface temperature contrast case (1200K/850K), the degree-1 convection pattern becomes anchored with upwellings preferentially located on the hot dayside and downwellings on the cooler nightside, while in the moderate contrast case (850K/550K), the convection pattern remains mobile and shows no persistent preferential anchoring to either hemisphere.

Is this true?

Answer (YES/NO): NO